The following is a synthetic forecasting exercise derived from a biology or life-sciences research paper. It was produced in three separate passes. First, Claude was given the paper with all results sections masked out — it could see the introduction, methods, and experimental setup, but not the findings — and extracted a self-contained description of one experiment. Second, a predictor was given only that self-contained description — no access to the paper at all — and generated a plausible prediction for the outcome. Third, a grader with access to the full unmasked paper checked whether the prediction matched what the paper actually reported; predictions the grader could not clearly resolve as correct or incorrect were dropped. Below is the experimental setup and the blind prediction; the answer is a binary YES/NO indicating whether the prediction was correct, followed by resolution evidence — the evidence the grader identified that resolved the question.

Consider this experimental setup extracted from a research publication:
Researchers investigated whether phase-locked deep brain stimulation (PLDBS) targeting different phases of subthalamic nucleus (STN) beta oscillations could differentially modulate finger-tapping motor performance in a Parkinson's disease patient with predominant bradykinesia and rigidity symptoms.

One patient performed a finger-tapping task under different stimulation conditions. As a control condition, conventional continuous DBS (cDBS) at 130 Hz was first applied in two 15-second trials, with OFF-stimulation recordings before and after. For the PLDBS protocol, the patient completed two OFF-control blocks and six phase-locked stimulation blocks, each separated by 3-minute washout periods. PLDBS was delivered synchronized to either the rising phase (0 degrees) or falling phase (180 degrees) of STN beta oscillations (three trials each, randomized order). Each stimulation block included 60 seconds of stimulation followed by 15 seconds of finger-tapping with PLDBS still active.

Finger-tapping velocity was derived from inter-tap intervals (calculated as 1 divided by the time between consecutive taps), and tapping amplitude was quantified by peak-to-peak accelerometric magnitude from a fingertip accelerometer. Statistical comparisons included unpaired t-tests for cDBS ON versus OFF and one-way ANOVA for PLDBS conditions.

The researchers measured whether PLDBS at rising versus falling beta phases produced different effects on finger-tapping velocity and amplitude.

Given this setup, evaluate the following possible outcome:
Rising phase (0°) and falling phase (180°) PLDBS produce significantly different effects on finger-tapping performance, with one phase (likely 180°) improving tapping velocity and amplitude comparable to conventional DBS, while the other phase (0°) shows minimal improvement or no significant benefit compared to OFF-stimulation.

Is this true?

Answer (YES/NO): NO